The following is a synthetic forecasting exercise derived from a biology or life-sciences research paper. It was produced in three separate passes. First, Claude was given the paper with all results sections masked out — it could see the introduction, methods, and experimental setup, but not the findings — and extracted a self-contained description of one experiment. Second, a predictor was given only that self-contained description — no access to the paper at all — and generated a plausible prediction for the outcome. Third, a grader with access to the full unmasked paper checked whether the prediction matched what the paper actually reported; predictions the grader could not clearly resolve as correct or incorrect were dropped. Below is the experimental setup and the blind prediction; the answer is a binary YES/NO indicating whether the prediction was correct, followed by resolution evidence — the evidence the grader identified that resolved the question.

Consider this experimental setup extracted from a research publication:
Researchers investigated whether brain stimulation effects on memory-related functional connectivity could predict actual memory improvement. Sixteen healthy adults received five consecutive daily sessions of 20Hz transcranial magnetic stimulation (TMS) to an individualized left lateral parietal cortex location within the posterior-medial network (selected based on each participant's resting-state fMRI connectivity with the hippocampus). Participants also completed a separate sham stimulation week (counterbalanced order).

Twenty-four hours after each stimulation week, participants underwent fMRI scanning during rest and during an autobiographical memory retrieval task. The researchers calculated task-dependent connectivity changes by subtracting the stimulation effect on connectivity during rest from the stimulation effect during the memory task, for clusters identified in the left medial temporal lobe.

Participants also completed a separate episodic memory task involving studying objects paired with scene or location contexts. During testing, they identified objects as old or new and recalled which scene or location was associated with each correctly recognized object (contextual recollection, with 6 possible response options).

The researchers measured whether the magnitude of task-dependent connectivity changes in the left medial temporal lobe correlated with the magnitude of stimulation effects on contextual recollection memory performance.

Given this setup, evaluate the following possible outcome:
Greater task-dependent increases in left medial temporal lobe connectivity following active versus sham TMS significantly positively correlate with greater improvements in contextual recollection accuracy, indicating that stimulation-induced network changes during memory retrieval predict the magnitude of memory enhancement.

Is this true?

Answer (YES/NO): YES